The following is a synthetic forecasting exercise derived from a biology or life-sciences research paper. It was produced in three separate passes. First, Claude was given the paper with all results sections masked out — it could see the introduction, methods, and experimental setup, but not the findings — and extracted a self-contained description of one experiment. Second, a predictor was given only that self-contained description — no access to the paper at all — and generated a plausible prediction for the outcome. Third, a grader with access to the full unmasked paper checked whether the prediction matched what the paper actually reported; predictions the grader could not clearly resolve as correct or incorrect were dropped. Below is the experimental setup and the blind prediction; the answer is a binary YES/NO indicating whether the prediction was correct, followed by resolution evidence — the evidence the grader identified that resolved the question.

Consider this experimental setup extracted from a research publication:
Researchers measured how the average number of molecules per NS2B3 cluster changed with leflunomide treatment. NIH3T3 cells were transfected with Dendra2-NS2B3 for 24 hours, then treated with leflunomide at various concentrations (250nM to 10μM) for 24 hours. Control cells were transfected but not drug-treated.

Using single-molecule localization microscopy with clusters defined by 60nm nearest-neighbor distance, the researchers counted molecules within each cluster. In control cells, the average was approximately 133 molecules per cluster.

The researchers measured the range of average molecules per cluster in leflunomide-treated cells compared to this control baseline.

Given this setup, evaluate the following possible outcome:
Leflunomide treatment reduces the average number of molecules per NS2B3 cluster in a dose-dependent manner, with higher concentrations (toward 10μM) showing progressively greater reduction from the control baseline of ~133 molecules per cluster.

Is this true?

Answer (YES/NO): YES